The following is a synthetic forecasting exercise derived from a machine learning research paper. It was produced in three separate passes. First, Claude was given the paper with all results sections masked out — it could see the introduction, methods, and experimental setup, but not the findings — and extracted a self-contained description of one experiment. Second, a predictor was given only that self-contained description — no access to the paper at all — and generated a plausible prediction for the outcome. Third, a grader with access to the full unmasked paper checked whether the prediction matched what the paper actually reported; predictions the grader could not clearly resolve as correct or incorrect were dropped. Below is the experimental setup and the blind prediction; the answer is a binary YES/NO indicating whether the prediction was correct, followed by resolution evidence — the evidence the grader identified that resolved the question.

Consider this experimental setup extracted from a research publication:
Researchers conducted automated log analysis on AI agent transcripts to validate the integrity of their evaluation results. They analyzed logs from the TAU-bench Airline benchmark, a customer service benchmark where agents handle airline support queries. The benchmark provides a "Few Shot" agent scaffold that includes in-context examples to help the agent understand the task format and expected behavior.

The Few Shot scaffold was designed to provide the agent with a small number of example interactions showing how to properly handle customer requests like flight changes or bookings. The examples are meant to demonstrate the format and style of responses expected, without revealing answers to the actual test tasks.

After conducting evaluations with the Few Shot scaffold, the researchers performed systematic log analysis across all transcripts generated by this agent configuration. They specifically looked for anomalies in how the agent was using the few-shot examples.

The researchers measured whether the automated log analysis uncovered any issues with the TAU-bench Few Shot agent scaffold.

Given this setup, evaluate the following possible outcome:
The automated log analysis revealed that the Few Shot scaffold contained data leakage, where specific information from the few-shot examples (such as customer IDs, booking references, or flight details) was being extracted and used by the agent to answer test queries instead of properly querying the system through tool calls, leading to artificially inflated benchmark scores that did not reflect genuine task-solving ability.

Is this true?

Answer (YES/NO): NO